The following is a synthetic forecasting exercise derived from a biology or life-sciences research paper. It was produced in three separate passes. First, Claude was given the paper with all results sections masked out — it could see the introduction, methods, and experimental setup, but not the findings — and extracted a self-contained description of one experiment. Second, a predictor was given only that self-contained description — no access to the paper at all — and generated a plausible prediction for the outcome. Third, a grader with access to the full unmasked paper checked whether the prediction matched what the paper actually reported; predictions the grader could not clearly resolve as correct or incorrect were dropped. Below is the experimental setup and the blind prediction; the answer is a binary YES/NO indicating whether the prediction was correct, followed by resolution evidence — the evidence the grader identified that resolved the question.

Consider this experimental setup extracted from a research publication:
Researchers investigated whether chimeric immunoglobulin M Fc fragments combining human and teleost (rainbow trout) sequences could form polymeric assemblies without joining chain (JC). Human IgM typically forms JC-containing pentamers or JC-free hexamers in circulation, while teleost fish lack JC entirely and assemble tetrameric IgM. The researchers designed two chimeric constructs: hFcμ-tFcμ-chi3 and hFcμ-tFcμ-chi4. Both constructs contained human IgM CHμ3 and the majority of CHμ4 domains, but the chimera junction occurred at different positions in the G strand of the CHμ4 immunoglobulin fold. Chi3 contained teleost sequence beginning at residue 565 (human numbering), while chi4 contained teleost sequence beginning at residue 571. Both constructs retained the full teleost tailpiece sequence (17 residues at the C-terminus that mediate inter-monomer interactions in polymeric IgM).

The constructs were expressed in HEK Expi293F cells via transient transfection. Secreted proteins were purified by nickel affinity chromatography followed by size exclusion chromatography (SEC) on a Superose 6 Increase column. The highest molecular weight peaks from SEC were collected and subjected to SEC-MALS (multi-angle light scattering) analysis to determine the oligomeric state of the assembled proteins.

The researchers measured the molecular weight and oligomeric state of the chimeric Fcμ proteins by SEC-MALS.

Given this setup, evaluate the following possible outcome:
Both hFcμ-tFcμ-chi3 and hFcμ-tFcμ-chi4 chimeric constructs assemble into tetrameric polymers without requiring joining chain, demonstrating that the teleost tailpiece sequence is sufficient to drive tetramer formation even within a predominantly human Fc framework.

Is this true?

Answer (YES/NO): NO